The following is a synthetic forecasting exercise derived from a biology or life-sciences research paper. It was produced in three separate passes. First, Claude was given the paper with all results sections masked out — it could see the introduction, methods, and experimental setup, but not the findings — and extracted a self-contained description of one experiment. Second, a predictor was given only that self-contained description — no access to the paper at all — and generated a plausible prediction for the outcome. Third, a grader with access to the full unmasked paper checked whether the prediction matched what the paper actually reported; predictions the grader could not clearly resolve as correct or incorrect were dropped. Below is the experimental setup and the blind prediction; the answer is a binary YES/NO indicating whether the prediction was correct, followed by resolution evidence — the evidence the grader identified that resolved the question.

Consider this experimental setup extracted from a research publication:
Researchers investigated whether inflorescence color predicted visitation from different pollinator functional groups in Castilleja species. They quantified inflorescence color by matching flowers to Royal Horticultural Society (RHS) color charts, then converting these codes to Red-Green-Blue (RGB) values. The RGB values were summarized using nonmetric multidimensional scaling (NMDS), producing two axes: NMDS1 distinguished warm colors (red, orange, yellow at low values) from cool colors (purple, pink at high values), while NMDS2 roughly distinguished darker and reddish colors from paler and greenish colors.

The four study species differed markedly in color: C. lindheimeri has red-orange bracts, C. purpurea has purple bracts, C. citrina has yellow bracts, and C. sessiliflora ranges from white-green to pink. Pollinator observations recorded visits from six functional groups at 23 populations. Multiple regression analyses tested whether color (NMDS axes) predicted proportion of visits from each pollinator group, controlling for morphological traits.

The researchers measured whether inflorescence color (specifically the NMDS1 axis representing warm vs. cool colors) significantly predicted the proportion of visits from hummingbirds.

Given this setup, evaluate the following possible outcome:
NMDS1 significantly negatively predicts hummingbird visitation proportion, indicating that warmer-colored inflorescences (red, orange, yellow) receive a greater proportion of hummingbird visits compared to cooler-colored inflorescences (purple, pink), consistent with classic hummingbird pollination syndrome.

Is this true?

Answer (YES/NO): NO